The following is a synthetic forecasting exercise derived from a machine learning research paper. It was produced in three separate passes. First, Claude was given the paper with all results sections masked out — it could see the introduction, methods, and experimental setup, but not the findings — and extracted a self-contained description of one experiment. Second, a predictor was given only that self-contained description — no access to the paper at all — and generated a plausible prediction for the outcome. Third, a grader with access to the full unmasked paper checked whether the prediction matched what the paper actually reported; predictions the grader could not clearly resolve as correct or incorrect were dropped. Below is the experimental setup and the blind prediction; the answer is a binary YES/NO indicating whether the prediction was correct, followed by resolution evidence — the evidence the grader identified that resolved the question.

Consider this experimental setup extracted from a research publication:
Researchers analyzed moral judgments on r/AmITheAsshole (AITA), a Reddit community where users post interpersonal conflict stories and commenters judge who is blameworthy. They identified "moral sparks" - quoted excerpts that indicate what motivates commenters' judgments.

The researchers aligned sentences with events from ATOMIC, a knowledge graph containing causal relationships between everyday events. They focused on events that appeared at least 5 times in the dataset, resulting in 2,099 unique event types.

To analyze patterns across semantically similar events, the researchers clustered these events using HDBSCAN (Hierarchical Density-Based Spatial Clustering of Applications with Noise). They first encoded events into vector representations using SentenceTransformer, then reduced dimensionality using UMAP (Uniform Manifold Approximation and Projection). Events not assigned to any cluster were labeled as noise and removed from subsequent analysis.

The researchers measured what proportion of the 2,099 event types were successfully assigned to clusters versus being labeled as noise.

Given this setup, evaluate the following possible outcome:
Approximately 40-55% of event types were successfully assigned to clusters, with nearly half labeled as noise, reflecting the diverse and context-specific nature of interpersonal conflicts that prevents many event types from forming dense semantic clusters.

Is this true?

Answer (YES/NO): NO